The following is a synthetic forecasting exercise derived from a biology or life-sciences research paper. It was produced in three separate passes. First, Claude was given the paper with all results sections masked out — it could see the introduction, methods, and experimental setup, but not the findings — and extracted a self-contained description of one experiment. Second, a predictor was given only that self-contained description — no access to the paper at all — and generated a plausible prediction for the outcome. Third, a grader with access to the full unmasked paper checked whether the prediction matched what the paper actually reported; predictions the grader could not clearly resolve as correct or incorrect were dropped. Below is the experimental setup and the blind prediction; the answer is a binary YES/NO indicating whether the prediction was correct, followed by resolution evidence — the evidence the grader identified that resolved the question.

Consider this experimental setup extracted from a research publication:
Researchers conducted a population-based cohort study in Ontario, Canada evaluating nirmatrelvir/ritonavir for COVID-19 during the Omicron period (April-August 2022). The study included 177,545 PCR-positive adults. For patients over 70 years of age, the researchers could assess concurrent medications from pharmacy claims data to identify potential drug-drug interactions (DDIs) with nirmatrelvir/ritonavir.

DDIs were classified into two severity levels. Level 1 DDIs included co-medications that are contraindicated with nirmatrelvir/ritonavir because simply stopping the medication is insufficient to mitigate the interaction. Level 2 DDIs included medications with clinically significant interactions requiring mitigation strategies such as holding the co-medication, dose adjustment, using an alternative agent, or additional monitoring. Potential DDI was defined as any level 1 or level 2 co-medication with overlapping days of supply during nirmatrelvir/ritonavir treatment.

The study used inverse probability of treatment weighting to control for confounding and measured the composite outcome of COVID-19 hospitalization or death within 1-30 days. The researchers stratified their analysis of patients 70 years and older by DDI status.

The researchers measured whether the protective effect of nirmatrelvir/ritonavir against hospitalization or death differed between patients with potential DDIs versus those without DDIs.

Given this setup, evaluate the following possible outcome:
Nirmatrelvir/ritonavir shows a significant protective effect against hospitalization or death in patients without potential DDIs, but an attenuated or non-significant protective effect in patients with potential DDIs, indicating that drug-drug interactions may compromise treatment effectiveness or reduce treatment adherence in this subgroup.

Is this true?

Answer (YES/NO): NO